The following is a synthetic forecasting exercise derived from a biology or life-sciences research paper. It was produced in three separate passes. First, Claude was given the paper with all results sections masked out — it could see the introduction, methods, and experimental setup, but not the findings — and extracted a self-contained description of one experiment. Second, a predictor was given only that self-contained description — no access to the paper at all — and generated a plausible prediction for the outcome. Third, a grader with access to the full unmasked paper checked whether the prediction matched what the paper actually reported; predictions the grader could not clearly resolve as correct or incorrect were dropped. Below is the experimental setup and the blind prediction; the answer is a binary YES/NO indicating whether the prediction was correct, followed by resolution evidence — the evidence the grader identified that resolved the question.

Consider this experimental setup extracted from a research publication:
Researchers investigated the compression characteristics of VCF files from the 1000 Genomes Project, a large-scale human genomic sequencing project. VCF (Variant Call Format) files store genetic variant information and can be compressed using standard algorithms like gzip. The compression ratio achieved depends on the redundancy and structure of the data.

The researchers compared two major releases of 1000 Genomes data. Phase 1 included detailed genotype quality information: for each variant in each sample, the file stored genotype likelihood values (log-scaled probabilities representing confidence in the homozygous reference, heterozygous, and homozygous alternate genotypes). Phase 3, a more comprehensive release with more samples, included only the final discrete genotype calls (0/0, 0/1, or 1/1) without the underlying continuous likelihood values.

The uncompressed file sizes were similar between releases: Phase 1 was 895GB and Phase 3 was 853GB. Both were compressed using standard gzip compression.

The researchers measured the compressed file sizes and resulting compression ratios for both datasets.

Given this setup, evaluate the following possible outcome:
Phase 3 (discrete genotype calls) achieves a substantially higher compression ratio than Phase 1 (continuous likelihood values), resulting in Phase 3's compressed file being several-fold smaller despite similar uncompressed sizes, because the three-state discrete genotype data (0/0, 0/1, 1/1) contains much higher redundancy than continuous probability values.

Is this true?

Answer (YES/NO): YES